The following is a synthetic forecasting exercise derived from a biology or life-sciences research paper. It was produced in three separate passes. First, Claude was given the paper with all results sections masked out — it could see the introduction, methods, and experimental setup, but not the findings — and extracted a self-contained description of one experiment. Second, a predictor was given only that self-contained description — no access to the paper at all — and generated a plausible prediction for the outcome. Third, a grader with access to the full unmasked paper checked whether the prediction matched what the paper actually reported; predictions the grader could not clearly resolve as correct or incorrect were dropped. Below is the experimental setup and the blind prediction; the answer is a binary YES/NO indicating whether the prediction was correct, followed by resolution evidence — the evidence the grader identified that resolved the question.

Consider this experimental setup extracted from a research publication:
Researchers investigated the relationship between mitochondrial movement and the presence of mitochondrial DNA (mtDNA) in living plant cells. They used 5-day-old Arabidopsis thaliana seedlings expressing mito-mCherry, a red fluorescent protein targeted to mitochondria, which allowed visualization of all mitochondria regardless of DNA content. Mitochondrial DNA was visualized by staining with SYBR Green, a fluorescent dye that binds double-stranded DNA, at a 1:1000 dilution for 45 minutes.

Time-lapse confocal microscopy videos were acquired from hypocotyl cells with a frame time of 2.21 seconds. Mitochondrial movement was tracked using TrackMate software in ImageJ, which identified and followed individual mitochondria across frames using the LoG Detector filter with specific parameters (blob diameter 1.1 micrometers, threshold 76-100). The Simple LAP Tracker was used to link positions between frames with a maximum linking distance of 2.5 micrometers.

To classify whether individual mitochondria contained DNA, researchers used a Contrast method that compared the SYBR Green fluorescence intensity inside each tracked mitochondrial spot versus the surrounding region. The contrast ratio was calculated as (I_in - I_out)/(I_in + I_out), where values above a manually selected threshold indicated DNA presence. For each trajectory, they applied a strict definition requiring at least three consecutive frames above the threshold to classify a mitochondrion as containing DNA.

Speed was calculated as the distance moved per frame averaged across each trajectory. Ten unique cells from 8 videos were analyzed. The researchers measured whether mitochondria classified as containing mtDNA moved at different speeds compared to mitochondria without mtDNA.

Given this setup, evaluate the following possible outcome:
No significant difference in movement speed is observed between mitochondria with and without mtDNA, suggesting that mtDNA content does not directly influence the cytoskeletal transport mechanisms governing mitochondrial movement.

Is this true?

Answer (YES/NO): YES